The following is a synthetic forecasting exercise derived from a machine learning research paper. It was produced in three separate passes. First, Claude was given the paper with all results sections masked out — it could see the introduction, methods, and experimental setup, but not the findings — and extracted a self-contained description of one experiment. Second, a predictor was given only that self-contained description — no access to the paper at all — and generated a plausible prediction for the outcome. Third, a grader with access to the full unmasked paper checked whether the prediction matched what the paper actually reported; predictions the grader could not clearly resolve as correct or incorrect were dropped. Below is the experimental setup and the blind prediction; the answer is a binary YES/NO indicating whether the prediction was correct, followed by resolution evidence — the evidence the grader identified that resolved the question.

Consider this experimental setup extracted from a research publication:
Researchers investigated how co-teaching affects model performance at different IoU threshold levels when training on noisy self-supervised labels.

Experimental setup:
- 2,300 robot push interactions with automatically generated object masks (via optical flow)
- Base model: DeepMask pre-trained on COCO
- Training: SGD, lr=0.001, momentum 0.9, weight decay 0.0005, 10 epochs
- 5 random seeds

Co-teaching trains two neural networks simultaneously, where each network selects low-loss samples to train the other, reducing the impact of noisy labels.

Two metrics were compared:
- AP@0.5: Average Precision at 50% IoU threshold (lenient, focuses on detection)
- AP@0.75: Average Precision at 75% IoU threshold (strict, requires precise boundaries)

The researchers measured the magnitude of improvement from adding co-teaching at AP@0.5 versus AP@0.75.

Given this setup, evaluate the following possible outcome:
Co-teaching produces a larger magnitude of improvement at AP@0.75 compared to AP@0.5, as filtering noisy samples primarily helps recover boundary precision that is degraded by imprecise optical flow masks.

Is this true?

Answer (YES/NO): YES